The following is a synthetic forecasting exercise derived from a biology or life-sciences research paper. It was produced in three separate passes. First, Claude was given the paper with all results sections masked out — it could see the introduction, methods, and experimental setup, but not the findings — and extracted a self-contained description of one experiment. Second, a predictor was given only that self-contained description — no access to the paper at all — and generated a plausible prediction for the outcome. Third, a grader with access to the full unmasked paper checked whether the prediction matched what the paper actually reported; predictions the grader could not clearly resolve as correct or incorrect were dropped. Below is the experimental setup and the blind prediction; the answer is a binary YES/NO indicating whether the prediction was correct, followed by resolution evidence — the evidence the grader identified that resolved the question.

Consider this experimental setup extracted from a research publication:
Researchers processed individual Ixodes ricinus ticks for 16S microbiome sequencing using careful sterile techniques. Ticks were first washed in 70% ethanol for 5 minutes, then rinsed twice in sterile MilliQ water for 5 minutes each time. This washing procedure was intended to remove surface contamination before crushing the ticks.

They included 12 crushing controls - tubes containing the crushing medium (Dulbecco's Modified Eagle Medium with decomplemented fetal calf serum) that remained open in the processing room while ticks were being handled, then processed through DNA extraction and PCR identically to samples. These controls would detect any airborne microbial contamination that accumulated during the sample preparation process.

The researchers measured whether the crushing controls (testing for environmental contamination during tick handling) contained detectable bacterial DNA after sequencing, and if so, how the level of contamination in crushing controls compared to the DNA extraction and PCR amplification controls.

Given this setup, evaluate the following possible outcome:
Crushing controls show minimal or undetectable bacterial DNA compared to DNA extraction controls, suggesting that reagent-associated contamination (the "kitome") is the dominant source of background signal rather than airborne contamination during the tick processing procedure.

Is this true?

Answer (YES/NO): NO